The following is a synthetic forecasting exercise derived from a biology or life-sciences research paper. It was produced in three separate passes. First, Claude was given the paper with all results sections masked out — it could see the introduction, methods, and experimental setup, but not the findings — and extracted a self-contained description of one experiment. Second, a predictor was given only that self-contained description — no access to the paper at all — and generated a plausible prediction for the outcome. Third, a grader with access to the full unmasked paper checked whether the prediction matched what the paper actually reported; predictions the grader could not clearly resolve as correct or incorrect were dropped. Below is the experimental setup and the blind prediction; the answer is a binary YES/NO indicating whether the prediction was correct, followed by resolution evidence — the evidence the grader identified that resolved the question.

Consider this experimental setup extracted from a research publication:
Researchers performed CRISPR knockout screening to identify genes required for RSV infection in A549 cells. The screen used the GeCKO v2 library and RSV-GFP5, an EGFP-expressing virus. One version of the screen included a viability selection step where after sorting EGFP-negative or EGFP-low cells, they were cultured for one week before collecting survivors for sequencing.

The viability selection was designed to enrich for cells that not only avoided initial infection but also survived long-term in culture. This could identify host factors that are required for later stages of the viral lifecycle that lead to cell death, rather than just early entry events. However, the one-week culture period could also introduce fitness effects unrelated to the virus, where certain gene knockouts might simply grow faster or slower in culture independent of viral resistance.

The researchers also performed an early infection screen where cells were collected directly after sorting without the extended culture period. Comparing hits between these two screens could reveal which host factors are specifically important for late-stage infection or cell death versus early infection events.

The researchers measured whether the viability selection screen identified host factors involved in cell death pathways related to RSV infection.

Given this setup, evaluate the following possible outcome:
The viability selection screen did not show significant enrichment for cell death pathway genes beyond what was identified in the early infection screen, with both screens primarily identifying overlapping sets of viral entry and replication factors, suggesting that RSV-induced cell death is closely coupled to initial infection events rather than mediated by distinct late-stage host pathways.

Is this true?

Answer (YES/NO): YES